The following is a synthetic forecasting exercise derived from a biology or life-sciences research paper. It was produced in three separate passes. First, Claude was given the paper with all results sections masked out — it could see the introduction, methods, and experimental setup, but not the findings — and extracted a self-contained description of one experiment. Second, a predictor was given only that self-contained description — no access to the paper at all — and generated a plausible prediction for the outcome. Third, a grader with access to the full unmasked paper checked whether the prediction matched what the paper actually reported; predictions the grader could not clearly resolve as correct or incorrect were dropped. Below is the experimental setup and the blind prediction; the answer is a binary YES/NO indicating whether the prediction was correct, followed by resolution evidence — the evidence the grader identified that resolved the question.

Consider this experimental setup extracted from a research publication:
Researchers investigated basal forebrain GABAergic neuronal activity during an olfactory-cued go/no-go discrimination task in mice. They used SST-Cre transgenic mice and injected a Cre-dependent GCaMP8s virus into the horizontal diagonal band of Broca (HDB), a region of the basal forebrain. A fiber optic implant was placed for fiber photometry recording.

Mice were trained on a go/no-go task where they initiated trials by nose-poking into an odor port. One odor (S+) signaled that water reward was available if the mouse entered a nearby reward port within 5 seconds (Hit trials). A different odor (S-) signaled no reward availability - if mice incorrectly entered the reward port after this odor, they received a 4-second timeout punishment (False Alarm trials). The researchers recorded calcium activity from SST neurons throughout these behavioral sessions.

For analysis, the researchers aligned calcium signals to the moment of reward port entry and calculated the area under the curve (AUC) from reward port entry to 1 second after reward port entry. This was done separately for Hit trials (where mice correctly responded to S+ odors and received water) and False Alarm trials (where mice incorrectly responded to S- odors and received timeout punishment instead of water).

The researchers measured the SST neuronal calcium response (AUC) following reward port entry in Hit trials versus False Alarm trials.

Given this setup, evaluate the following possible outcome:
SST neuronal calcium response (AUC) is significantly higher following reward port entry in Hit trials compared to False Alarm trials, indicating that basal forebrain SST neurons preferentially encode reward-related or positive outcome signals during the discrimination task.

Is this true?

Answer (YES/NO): YES